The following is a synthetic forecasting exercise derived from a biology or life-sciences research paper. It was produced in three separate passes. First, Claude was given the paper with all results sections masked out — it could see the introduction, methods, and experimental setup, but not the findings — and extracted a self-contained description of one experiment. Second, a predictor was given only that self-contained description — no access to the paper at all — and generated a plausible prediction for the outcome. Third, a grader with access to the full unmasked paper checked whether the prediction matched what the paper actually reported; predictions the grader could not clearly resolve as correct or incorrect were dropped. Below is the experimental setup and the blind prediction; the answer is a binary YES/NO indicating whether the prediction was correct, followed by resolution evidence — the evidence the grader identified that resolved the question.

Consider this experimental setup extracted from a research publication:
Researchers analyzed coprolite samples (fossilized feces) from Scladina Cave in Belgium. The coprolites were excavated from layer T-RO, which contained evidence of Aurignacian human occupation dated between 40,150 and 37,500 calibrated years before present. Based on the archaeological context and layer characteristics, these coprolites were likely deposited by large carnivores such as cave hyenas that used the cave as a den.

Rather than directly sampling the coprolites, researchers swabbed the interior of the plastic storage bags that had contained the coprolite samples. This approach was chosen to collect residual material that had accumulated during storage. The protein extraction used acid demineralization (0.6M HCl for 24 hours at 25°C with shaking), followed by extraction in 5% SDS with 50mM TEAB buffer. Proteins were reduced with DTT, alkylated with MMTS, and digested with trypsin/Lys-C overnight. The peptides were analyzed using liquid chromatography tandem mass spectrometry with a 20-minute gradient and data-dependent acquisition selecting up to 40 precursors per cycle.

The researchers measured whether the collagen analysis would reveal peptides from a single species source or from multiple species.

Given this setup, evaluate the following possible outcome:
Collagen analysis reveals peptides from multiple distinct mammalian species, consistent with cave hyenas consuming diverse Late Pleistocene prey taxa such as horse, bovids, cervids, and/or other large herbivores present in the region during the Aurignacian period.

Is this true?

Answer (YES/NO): YES